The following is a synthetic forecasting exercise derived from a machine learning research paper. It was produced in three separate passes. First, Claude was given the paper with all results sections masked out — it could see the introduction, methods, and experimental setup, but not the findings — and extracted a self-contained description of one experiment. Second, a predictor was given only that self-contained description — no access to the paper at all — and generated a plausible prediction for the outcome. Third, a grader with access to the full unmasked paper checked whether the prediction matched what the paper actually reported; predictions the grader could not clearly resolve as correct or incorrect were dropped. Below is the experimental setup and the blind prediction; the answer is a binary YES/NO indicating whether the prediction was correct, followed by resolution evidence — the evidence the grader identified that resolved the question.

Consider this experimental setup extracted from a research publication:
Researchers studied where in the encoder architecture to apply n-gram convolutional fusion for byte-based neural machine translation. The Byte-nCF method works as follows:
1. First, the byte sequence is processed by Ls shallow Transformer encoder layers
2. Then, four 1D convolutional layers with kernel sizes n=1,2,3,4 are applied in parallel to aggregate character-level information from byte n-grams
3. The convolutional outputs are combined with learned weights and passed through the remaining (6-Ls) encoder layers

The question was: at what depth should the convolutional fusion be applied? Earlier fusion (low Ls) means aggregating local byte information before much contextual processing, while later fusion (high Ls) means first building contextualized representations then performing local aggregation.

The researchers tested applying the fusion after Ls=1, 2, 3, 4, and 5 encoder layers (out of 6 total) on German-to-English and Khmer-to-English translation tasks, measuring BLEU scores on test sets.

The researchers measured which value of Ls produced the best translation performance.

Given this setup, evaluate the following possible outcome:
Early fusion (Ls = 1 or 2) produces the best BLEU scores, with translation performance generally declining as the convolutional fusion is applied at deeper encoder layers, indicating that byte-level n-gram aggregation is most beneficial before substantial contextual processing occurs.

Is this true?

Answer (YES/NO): YES